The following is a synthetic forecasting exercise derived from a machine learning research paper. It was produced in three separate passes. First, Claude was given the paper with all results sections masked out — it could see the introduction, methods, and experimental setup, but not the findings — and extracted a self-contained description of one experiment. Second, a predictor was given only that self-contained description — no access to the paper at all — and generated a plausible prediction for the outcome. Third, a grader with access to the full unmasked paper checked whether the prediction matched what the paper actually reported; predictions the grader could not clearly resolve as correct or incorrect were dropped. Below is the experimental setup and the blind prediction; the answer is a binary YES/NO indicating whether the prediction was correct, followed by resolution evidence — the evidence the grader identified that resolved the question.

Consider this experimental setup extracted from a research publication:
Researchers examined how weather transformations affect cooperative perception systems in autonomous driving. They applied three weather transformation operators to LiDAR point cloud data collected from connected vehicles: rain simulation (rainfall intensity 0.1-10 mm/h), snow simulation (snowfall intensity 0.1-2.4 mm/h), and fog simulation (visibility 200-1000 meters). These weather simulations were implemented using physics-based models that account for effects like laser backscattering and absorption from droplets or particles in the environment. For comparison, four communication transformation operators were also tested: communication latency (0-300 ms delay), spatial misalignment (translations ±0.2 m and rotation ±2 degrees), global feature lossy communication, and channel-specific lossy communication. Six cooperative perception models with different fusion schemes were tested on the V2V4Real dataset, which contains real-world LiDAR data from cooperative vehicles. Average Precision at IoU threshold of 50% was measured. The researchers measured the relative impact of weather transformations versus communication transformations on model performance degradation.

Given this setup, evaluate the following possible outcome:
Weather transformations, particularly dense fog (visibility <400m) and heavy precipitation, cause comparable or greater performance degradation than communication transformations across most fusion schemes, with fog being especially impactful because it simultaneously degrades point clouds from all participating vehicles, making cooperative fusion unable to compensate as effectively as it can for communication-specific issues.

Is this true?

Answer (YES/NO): YES